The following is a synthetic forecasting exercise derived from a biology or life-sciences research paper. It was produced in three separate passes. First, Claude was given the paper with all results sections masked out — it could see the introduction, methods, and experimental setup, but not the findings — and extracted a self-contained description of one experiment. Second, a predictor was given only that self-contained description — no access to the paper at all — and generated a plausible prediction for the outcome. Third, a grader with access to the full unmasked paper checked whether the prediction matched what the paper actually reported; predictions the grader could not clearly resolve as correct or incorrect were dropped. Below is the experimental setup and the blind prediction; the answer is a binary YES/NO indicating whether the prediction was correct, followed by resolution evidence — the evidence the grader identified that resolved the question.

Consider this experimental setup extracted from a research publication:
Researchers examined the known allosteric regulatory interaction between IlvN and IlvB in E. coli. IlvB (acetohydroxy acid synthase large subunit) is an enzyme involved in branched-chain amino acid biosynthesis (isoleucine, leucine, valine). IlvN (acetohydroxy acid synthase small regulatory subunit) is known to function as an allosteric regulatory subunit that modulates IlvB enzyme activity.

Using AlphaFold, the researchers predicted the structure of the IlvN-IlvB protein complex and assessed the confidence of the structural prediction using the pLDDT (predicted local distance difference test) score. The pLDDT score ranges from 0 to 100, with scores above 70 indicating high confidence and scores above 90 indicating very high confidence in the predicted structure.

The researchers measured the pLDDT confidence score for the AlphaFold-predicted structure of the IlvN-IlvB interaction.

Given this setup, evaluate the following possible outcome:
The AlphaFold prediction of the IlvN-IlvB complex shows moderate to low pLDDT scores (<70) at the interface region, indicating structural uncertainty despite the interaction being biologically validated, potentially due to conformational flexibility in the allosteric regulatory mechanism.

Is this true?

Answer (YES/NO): NO